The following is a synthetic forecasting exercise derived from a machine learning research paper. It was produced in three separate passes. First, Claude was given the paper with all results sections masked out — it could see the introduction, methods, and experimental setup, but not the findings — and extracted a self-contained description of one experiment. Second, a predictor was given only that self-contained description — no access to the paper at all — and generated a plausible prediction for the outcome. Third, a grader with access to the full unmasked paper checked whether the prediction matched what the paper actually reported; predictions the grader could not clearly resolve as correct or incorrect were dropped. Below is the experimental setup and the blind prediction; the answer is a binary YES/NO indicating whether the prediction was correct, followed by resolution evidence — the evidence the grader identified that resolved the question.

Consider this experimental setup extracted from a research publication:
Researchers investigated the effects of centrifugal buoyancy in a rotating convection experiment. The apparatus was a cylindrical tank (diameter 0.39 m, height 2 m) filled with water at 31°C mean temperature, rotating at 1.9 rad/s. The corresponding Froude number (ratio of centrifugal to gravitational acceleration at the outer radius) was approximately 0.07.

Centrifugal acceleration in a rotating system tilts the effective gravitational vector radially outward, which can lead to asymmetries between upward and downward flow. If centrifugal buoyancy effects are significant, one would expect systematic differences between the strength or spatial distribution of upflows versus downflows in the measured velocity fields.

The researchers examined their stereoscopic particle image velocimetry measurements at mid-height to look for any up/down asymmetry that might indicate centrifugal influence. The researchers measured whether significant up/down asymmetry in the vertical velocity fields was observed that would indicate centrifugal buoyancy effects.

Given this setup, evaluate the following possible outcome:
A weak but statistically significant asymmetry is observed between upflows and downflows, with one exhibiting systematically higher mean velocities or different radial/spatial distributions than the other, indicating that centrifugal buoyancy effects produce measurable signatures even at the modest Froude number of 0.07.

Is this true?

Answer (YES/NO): NO